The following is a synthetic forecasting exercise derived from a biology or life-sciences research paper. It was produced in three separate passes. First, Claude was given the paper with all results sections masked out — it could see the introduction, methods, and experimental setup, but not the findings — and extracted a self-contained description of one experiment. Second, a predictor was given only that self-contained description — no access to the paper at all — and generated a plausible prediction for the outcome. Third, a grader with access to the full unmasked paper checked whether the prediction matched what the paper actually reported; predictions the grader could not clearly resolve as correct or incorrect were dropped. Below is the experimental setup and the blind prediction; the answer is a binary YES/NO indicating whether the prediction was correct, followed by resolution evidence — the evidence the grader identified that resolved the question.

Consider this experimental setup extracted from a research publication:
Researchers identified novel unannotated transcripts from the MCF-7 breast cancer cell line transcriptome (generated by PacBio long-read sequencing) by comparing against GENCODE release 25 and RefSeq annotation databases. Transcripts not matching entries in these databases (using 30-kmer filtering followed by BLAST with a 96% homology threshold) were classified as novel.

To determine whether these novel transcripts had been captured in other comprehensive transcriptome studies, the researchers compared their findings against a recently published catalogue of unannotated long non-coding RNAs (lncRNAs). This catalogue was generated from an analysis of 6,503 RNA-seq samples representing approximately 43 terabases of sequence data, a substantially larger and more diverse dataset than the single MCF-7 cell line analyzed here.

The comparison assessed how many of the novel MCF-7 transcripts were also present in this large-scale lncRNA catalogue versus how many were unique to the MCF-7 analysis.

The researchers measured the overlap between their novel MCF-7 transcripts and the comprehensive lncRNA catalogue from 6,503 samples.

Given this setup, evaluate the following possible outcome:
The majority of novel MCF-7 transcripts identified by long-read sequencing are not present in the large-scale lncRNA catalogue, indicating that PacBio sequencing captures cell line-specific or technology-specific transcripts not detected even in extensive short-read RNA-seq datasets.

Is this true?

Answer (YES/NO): YES